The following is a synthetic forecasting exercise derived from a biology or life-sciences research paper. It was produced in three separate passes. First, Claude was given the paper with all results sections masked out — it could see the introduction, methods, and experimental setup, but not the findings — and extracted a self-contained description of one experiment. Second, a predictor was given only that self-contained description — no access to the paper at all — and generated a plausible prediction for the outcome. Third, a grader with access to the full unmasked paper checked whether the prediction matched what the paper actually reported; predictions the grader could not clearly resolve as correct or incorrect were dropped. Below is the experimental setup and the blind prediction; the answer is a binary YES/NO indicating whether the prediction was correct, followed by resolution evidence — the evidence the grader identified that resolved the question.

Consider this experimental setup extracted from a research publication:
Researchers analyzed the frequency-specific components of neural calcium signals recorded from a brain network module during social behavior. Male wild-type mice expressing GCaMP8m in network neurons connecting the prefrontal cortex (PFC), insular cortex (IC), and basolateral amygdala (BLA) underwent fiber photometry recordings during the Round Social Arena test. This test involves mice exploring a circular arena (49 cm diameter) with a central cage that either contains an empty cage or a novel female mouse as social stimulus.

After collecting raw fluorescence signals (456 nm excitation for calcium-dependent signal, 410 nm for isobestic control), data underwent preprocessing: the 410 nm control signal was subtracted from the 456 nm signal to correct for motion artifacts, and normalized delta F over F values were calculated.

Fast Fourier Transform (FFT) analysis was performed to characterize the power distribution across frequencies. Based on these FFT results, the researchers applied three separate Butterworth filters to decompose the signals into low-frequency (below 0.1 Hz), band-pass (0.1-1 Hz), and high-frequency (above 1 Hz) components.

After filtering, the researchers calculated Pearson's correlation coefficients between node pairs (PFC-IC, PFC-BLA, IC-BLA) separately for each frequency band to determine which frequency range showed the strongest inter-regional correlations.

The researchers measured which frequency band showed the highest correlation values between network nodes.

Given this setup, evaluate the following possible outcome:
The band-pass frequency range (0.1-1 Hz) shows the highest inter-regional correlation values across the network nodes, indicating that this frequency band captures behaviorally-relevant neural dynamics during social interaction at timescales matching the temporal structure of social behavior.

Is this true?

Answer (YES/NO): NO